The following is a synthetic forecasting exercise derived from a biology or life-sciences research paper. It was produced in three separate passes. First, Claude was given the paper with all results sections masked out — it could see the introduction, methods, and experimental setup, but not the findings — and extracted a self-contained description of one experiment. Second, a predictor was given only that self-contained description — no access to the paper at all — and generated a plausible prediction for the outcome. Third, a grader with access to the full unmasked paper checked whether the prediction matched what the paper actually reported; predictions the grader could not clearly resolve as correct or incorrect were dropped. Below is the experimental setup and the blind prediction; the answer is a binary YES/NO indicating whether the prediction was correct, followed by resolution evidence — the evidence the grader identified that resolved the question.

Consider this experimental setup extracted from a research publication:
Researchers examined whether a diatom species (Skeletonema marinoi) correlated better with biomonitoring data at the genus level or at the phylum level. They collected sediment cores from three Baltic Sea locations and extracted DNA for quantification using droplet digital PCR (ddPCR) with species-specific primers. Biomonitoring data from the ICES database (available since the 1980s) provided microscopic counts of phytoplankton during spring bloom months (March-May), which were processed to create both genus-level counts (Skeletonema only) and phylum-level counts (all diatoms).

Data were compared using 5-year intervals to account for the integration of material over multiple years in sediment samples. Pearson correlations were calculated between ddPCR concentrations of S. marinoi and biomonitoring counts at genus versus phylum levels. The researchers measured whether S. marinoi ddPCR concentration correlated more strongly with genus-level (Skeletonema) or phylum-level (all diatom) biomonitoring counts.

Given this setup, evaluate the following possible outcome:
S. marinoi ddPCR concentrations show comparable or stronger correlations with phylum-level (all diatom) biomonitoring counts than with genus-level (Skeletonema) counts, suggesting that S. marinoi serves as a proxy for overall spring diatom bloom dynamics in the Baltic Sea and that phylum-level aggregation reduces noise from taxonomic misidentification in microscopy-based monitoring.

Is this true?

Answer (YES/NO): YES